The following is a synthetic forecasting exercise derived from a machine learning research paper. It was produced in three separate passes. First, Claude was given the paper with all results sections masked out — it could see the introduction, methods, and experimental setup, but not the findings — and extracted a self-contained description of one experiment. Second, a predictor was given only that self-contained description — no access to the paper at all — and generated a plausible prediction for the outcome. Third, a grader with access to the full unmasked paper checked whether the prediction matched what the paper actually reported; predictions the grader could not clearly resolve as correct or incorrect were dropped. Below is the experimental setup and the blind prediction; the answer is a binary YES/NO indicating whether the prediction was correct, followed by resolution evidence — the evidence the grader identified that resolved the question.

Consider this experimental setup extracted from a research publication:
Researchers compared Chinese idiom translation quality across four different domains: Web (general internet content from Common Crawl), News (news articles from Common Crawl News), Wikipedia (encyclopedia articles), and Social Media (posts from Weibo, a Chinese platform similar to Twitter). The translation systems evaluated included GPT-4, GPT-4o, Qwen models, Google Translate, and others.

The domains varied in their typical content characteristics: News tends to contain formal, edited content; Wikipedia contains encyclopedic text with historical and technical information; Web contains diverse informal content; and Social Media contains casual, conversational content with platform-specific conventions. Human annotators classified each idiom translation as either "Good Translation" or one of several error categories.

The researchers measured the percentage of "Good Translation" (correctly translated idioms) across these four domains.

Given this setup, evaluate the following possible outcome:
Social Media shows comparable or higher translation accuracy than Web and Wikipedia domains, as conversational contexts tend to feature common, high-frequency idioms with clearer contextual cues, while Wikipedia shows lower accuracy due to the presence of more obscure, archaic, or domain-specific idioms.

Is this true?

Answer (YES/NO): NO